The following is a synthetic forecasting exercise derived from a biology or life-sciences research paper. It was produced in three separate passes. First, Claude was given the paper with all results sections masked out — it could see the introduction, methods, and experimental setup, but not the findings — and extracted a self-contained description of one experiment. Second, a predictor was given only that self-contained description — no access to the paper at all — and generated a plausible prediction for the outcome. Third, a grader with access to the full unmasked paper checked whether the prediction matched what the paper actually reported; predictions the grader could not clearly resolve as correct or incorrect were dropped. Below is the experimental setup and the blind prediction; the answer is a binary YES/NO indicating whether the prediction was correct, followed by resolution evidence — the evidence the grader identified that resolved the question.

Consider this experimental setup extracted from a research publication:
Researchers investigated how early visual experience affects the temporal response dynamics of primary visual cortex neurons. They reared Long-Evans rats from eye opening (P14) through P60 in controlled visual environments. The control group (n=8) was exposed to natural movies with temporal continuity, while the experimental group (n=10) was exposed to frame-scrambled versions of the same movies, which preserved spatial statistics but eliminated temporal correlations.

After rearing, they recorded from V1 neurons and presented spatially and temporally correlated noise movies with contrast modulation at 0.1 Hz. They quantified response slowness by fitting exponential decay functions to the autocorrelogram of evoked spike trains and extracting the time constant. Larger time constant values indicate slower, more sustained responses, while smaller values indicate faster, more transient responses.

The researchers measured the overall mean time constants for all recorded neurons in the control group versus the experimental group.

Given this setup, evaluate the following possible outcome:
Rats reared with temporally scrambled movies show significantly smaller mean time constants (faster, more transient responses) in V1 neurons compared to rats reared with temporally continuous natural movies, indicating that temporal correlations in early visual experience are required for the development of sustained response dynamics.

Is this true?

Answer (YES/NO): YES